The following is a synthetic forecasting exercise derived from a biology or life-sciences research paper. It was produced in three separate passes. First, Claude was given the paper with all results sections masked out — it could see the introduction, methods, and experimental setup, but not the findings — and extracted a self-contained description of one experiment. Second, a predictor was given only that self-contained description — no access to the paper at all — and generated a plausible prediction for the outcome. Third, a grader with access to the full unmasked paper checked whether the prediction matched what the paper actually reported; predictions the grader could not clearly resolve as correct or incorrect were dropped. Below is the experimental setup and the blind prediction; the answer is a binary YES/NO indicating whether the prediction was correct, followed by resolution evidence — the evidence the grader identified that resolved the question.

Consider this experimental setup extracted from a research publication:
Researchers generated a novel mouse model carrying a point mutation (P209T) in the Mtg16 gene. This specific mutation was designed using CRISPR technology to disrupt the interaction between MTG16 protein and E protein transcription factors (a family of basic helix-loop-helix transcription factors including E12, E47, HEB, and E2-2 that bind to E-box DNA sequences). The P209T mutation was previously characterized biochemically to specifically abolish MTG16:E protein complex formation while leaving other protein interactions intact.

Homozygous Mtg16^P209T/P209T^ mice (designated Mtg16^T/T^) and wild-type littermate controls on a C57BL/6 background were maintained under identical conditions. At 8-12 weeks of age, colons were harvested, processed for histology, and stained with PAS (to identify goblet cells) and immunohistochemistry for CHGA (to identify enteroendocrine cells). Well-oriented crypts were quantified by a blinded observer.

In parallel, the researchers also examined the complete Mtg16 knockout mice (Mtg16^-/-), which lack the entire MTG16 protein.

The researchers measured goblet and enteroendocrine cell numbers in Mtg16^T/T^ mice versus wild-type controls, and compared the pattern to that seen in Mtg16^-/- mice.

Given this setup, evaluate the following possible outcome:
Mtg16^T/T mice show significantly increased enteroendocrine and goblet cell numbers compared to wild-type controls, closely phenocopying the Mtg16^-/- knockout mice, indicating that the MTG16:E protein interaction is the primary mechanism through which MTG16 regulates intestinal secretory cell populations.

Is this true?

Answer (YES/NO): NO